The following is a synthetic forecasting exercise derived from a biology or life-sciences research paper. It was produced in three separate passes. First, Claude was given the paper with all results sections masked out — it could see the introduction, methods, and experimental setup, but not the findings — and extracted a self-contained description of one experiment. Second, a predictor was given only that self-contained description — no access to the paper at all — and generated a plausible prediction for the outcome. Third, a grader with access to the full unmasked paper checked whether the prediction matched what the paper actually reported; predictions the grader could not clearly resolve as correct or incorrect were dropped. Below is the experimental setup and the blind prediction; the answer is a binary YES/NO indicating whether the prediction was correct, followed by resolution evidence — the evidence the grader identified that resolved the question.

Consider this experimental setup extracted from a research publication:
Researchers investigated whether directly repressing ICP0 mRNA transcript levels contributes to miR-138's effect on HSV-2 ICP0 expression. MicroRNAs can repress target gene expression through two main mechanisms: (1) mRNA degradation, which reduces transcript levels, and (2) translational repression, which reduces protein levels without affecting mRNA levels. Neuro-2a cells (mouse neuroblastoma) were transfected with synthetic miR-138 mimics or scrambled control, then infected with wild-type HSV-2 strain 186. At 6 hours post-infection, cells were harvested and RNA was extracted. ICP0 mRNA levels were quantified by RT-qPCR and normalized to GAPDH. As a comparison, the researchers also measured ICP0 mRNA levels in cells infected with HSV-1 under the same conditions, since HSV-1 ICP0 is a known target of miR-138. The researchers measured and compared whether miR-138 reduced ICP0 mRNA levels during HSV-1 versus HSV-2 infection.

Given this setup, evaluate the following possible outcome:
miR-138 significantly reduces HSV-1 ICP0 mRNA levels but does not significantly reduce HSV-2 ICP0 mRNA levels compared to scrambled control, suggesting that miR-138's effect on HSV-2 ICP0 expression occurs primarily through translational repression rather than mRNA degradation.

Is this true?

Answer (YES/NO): NO